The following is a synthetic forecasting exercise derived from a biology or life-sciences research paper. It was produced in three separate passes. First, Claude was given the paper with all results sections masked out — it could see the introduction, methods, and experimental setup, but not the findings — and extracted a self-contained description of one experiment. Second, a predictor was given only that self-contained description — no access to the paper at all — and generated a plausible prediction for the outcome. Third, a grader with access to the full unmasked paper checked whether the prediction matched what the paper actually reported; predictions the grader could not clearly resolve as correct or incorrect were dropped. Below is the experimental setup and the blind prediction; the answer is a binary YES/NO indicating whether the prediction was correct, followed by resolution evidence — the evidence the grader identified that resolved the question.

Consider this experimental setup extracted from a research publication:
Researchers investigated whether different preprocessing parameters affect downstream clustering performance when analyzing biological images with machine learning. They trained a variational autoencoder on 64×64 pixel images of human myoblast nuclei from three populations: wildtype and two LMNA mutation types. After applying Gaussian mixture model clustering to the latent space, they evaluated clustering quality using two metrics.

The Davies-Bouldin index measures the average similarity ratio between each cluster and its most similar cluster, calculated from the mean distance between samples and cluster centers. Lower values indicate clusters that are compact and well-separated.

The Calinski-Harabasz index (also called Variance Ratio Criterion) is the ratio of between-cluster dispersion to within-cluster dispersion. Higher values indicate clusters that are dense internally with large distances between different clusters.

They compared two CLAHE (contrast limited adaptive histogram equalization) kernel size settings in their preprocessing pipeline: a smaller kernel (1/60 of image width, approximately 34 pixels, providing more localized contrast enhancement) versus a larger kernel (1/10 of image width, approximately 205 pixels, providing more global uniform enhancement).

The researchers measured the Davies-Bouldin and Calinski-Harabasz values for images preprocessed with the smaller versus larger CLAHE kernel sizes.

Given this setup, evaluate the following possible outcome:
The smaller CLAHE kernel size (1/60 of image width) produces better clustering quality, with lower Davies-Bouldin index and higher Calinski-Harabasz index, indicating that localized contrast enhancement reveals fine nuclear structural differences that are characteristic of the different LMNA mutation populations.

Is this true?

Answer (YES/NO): YES